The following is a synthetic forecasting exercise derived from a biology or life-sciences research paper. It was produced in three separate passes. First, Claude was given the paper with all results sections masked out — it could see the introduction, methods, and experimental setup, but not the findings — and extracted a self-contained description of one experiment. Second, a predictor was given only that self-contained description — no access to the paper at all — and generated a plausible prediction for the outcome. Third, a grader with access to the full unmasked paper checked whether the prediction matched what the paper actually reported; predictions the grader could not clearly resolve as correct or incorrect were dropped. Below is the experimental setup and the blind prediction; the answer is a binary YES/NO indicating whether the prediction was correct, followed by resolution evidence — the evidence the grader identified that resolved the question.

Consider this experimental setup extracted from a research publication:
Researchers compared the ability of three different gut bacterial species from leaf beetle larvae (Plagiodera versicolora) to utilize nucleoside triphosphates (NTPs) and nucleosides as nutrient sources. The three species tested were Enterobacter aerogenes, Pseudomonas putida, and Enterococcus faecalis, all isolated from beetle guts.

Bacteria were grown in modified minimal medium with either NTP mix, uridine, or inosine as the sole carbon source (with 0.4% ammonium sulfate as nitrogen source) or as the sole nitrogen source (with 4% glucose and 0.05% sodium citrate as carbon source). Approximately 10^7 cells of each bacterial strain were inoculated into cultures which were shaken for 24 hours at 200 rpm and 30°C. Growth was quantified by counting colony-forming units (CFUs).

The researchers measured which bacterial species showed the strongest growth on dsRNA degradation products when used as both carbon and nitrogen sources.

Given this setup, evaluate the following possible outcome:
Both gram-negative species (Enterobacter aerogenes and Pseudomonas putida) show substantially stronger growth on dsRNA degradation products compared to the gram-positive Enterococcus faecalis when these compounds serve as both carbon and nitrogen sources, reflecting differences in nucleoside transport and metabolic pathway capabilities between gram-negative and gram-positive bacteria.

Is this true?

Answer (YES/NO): NO